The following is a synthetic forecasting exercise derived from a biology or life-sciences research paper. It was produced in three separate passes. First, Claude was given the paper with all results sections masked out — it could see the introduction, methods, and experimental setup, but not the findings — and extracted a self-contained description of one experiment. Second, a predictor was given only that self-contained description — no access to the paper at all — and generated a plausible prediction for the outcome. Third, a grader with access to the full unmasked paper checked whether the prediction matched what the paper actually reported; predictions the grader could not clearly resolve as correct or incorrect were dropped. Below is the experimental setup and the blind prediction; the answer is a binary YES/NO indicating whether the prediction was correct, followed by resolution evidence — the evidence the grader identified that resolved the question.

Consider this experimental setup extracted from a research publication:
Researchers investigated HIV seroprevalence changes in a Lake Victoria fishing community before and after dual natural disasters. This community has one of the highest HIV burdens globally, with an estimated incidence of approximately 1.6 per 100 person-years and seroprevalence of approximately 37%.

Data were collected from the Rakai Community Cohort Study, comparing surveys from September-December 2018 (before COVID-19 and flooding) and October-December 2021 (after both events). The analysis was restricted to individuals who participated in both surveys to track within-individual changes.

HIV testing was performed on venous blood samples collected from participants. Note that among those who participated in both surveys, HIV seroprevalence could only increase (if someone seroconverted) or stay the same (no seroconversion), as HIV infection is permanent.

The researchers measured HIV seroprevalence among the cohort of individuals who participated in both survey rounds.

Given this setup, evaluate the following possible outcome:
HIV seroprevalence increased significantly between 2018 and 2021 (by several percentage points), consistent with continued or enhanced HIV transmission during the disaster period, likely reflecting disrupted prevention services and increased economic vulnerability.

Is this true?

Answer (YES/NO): NO